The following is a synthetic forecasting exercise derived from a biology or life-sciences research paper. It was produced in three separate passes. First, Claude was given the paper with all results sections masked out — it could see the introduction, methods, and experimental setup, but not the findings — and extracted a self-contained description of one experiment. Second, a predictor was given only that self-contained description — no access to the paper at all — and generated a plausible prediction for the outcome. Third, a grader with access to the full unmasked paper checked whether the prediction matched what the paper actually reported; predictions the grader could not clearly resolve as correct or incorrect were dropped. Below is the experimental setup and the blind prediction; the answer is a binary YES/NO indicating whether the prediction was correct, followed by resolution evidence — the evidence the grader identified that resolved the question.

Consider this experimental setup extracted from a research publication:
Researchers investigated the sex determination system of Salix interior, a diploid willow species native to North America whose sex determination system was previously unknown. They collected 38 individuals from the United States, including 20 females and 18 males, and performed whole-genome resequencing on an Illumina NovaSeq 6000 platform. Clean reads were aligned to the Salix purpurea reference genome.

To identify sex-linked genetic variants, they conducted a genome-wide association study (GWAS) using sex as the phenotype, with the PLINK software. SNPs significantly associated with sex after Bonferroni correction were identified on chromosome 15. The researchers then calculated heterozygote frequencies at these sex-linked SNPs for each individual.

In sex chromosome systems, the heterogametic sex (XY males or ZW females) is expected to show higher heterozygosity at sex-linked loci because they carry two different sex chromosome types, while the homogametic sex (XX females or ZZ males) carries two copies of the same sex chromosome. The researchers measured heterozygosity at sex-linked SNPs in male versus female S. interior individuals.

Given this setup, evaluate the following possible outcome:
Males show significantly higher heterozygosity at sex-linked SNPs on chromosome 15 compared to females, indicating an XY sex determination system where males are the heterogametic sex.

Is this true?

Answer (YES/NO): YES